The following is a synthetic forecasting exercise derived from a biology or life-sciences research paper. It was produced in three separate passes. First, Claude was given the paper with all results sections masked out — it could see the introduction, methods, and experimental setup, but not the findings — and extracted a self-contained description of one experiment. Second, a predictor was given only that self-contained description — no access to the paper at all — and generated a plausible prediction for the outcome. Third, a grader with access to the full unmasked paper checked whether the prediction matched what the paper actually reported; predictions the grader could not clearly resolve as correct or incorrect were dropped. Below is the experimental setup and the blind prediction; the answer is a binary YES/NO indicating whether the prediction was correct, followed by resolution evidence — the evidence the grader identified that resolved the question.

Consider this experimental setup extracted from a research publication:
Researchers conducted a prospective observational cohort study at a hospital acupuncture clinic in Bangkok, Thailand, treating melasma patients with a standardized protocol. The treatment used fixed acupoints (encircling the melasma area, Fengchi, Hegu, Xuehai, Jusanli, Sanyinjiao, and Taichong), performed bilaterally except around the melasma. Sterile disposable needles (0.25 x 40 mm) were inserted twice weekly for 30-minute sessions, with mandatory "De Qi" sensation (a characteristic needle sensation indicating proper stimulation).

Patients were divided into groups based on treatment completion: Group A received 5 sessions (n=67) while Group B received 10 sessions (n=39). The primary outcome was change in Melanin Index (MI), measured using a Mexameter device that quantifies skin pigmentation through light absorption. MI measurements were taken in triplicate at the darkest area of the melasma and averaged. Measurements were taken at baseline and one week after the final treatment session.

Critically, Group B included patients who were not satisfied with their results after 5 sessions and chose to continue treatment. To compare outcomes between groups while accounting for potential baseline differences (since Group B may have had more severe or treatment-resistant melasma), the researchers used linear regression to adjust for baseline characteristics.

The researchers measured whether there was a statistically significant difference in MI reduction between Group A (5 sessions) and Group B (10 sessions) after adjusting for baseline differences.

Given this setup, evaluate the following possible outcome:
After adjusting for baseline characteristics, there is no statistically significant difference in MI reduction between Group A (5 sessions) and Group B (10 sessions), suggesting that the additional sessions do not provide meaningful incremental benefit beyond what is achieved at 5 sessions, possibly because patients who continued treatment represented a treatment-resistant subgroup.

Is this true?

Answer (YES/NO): YES